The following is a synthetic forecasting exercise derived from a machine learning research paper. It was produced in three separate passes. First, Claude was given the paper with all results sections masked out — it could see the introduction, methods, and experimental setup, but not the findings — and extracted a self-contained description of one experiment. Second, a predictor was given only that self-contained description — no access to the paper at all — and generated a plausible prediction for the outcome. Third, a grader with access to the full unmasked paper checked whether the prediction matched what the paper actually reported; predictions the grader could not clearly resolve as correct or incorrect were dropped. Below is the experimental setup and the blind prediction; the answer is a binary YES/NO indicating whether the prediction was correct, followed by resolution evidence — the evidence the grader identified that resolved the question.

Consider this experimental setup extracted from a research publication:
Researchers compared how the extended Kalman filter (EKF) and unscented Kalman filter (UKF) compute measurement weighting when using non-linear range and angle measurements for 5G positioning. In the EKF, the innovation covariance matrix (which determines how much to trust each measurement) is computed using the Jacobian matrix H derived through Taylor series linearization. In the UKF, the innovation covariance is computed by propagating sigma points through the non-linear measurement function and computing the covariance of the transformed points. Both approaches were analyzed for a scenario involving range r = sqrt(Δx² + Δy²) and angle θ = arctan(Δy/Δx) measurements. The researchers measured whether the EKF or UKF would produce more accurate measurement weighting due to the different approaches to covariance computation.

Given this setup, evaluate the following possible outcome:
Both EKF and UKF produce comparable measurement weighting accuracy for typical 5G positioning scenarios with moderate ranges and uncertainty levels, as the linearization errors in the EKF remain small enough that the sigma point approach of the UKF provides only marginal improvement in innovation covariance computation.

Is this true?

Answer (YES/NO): NO